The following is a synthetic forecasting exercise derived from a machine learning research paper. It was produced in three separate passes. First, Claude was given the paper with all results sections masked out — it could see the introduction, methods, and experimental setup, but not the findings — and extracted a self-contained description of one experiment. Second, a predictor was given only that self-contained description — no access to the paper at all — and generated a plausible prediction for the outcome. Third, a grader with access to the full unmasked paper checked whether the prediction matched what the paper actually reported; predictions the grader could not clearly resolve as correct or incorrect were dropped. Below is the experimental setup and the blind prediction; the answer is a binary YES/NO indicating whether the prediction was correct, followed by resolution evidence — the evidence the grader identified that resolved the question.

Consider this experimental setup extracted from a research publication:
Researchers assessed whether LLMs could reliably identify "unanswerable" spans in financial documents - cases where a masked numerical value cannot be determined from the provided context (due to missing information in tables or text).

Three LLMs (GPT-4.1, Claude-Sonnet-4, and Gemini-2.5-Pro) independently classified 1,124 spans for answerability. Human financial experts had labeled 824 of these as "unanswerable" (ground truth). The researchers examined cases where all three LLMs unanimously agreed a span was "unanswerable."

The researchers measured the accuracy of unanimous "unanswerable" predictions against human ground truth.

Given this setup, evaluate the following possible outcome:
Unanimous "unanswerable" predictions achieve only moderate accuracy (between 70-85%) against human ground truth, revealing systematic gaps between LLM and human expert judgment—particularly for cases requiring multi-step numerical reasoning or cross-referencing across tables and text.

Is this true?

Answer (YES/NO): NO